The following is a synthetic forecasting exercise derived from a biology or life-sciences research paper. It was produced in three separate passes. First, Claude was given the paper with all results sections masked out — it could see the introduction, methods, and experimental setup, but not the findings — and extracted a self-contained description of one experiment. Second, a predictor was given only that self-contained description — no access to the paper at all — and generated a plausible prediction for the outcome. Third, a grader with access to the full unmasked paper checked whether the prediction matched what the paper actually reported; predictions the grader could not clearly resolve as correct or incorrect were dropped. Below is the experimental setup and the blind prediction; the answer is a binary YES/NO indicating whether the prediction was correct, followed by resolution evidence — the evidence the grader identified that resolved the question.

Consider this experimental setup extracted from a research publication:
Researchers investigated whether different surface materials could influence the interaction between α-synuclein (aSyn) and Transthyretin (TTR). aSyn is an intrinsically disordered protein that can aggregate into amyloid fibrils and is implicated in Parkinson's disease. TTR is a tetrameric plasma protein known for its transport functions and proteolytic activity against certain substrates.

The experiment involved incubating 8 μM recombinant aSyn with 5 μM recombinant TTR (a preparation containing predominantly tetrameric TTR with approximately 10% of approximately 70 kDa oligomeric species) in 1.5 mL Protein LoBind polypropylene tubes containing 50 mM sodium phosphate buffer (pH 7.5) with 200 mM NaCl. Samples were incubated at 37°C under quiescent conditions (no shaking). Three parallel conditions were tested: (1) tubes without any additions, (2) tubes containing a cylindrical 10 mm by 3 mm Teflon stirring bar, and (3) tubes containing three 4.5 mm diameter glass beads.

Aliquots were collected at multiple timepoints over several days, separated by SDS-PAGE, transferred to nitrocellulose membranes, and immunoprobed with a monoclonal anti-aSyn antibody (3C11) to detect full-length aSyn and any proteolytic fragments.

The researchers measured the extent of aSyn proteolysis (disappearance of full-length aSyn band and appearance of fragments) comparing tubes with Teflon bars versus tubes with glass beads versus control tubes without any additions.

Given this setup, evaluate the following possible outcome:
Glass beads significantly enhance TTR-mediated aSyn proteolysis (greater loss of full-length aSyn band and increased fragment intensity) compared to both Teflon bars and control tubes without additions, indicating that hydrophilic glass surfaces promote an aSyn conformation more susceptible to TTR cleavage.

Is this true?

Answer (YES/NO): YES